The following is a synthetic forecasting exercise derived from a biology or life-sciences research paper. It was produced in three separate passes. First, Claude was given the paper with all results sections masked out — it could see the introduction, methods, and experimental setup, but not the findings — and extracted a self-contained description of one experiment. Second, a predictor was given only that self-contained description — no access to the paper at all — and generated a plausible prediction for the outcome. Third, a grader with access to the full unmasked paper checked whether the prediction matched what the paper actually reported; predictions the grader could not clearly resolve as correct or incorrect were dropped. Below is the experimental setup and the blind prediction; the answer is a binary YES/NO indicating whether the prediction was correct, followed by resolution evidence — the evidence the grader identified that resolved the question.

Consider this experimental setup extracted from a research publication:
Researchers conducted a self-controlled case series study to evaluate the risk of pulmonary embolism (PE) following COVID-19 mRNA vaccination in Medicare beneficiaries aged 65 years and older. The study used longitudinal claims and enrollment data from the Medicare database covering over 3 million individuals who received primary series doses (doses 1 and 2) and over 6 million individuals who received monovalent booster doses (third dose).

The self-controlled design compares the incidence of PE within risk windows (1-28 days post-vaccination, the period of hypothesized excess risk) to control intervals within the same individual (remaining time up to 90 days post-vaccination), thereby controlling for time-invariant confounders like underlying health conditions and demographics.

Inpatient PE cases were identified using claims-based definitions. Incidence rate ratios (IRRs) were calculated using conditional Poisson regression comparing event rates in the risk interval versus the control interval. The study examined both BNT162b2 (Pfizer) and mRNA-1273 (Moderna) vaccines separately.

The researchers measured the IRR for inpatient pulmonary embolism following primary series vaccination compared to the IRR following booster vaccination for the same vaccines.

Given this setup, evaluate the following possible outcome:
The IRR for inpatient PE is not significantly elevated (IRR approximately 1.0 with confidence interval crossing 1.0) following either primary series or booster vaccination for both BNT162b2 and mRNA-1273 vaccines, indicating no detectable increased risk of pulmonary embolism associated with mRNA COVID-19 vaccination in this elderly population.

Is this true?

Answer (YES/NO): NO